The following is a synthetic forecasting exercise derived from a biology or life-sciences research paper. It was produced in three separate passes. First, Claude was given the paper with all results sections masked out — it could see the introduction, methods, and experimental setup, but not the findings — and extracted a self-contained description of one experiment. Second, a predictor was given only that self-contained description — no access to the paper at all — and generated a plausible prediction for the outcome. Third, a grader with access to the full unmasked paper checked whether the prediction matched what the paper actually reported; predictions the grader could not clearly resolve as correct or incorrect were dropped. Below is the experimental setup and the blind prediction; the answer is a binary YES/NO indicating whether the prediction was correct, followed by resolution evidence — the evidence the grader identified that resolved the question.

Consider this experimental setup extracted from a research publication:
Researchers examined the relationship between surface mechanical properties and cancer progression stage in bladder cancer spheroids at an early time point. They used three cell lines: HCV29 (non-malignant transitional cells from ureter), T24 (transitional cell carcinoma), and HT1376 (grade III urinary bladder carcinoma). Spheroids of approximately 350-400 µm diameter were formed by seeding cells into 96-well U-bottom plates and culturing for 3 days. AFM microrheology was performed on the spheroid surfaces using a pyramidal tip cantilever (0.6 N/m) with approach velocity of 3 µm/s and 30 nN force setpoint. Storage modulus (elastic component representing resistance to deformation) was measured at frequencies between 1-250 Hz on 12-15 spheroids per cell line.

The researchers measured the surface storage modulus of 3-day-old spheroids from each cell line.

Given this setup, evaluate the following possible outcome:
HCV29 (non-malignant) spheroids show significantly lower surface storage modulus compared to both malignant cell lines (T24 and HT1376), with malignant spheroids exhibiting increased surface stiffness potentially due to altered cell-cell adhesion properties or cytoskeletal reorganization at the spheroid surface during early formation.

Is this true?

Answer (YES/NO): NO